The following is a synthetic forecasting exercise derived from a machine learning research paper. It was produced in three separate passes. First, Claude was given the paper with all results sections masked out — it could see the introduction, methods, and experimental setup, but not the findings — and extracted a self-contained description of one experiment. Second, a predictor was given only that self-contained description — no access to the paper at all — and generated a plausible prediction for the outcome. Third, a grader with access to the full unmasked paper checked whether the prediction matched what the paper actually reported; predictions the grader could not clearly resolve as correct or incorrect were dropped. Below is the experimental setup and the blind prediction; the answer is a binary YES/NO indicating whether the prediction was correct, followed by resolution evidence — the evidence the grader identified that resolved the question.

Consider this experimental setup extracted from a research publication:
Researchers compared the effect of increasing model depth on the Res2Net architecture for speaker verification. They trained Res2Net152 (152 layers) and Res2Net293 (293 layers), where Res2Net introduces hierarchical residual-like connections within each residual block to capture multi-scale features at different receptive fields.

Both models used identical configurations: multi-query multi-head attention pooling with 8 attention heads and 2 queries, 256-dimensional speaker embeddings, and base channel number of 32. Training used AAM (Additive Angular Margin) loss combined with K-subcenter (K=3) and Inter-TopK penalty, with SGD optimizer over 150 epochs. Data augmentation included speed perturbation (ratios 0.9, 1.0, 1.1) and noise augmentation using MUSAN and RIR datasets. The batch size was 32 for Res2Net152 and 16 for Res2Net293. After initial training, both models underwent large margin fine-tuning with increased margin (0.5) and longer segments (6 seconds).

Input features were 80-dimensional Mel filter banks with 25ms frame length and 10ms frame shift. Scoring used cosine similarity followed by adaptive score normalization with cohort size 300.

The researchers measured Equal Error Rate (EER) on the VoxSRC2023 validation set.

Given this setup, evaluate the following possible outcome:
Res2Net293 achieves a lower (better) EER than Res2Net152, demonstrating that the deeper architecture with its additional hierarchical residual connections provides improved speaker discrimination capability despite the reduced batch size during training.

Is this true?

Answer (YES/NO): YES